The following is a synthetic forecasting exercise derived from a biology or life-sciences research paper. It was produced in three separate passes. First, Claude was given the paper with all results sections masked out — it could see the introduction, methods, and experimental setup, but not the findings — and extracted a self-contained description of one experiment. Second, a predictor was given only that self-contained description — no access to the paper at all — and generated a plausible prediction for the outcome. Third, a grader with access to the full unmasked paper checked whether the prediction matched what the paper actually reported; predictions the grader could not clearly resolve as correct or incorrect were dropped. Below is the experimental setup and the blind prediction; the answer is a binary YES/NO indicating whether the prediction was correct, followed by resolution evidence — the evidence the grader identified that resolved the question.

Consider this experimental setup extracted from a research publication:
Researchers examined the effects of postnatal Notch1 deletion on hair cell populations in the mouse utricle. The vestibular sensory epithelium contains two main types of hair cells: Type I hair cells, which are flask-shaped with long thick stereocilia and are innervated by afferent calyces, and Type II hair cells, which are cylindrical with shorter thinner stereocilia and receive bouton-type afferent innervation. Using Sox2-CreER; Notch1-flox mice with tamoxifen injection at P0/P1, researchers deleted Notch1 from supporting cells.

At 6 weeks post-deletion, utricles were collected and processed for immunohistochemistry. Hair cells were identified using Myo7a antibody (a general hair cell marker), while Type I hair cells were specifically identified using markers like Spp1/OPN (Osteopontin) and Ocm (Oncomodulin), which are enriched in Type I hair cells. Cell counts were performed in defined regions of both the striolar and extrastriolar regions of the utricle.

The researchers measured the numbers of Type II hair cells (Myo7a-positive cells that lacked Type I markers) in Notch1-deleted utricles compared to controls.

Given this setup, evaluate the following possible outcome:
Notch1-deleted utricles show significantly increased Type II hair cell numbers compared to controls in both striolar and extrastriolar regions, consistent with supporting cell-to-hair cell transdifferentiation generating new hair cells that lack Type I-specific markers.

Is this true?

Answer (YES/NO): NO